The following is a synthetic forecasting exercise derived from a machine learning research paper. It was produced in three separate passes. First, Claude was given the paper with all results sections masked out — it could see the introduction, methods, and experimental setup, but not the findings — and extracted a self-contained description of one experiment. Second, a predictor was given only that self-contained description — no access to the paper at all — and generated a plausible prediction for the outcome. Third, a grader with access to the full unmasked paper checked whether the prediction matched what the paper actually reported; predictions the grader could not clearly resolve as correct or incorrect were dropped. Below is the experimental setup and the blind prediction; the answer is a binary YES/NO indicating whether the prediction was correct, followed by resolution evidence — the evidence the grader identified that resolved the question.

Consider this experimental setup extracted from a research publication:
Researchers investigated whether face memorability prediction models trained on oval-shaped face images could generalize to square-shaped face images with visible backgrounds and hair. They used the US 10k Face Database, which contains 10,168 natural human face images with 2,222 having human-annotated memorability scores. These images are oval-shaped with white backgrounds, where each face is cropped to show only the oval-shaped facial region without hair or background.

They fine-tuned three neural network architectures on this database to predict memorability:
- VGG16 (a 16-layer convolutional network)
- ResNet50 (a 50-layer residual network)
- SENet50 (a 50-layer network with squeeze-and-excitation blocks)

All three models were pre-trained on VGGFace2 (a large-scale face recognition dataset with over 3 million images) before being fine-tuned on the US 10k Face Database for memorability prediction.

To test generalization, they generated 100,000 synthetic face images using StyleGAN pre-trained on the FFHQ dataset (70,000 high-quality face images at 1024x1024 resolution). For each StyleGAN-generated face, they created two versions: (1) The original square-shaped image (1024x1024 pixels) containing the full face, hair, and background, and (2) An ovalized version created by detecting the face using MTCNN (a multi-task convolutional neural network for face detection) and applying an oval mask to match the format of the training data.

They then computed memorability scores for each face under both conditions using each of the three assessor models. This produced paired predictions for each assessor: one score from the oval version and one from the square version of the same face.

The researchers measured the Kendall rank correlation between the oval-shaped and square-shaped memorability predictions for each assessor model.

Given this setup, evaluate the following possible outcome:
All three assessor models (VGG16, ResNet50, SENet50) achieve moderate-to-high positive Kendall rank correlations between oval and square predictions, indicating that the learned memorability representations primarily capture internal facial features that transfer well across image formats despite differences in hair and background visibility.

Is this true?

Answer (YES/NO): NO